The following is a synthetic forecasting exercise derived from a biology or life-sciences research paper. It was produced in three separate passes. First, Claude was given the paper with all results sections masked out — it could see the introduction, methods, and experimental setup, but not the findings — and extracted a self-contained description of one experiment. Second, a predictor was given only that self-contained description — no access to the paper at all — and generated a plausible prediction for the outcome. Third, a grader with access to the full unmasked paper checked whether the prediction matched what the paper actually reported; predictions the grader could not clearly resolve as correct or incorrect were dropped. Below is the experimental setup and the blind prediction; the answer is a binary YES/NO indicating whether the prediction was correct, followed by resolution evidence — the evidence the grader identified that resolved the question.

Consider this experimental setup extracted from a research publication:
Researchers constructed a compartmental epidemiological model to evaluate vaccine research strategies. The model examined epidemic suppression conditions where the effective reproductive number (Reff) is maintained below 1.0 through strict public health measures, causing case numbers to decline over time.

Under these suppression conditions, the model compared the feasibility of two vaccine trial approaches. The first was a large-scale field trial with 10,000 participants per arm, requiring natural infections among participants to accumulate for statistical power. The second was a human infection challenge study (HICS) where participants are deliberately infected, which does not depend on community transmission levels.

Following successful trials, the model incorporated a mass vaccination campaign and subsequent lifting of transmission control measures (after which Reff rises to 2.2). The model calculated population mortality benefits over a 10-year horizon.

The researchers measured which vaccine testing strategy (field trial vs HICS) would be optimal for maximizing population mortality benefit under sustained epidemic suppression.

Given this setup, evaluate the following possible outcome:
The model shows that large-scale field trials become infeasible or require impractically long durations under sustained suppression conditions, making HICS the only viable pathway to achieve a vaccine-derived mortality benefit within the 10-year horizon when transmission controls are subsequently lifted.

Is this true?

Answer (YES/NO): YES